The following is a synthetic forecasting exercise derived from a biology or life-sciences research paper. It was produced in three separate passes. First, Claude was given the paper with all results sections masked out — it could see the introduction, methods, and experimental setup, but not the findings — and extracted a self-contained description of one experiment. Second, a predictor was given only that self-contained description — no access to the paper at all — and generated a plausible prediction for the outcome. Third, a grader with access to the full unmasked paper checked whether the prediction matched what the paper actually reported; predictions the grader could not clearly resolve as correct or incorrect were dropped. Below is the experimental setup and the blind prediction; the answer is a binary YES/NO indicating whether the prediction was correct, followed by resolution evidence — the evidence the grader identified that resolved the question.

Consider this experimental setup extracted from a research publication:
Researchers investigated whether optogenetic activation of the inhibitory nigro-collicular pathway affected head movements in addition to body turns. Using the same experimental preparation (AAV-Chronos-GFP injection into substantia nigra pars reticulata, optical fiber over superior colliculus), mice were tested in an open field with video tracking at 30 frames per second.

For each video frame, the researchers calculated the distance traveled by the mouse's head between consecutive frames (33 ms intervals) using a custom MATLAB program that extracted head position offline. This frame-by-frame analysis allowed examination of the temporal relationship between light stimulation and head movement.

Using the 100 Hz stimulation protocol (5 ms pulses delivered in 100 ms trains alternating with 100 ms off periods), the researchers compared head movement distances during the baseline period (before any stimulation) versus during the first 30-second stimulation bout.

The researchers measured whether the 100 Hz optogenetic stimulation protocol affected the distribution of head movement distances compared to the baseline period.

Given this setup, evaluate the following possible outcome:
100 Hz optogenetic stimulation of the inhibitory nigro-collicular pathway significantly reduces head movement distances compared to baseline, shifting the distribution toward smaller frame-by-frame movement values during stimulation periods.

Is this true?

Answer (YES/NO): NO